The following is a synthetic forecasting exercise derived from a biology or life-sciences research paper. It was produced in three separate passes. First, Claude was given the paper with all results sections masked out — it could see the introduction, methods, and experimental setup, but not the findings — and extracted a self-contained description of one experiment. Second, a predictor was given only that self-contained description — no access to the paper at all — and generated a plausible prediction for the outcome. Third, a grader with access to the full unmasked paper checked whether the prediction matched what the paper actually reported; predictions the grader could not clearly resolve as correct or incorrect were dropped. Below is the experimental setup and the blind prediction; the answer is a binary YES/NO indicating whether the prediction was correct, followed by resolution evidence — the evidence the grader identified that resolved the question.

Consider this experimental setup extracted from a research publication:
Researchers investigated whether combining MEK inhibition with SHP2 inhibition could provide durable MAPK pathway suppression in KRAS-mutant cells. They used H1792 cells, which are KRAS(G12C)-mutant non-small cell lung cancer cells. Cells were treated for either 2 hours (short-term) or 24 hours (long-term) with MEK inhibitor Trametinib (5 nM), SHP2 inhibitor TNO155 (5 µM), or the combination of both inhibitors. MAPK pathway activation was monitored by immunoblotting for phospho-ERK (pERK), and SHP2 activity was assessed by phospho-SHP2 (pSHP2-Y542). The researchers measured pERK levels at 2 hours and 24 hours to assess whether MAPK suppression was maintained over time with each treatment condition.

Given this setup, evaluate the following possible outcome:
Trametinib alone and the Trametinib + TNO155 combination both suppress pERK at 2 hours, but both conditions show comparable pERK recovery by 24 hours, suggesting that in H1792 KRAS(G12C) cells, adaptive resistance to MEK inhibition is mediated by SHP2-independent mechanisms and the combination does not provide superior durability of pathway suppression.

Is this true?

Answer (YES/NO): NO